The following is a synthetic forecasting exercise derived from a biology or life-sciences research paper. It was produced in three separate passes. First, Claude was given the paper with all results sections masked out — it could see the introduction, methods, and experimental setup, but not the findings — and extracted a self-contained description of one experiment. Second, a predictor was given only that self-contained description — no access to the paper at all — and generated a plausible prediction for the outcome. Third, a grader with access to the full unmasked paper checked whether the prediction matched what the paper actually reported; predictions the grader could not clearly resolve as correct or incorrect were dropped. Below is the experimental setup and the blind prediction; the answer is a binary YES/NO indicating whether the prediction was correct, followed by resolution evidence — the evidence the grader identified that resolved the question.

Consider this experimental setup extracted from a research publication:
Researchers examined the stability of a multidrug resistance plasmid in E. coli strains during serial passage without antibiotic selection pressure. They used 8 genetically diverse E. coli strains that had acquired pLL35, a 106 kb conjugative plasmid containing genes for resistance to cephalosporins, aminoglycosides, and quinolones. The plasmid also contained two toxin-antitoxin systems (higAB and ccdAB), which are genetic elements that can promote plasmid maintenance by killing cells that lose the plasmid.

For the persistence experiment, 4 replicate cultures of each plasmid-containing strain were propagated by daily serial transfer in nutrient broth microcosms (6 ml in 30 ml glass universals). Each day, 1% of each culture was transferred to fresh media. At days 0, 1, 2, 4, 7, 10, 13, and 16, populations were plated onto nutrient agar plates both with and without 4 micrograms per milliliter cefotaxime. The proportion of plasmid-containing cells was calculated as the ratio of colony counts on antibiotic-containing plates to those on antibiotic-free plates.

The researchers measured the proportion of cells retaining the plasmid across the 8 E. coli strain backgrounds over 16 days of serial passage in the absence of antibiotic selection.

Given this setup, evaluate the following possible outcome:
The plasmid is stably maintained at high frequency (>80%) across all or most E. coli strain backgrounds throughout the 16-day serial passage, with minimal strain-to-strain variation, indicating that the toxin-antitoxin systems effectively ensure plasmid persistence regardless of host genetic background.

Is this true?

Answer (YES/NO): YES